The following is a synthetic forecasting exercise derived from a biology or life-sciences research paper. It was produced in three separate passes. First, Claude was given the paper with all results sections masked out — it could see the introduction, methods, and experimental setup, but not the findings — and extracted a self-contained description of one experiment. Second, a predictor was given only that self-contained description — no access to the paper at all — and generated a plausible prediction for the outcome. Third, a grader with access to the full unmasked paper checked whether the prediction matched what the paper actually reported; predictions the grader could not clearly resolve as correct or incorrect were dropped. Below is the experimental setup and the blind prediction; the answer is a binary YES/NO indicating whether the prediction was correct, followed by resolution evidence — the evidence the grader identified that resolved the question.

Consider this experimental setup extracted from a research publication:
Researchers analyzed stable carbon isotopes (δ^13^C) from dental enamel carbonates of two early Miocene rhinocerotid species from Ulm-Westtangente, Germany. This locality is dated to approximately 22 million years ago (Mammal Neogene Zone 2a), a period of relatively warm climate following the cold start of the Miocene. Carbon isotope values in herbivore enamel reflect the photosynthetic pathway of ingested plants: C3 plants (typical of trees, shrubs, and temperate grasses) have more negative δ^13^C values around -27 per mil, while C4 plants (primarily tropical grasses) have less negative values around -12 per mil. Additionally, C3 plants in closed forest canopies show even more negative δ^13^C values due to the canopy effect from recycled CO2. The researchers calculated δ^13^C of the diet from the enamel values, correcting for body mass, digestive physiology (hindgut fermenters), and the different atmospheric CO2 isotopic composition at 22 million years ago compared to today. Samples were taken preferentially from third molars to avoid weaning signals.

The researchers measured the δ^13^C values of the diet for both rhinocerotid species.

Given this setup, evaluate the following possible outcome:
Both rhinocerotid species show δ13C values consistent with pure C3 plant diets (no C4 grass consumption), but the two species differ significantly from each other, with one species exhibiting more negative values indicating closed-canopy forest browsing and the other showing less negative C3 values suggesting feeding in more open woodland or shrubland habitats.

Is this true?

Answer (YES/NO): YES